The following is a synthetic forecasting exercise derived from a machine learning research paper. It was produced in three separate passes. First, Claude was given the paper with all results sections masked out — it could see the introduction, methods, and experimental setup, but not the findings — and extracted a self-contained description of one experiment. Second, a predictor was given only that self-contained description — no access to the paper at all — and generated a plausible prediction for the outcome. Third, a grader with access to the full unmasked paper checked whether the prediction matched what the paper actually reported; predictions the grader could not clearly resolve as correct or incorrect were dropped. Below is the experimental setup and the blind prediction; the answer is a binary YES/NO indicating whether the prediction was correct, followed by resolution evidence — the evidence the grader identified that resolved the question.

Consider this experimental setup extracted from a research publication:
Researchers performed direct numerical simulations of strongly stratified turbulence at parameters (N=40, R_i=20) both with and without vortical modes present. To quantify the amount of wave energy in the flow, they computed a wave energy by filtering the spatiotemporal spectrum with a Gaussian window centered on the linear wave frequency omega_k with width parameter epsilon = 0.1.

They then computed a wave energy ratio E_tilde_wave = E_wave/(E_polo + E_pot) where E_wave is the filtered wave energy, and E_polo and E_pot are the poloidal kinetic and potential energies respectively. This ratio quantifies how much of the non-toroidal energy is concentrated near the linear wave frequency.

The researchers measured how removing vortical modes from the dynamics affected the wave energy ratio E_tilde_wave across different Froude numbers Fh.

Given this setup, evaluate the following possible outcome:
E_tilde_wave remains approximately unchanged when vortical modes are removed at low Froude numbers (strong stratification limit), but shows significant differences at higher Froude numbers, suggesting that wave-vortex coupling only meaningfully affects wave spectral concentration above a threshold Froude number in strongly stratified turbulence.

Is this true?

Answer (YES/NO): NO